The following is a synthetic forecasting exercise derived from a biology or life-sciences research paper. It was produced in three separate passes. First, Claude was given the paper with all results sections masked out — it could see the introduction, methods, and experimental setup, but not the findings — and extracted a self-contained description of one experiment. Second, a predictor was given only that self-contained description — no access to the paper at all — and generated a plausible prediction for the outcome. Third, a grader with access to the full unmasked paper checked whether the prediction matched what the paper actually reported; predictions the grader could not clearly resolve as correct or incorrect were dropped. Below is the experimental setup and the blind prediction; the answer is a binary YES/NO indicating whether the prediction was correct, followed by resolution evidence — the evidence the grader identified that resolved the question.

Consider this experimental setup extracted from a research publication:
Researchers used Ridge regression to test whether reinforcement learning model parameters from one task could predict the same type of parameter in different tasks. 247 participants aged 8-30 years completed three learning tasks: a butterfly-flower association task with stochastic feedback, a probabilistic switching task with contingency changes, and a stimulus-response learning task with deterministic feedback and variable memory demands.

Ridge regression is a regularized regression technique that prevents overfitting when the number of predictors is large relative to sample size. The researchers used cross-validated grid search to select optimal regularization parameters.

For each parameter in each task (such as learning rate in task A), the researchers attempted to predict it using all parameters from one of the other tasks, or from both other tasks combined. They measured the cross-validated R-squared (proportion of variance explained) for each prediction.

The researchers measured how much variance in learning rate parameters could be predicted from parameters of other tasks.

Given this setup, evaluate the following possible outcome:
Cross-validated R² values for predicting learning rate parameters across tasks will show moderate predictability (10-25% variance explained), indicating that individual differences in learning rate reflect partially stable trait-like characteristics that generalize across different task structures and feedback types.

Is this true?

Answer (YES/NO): NO